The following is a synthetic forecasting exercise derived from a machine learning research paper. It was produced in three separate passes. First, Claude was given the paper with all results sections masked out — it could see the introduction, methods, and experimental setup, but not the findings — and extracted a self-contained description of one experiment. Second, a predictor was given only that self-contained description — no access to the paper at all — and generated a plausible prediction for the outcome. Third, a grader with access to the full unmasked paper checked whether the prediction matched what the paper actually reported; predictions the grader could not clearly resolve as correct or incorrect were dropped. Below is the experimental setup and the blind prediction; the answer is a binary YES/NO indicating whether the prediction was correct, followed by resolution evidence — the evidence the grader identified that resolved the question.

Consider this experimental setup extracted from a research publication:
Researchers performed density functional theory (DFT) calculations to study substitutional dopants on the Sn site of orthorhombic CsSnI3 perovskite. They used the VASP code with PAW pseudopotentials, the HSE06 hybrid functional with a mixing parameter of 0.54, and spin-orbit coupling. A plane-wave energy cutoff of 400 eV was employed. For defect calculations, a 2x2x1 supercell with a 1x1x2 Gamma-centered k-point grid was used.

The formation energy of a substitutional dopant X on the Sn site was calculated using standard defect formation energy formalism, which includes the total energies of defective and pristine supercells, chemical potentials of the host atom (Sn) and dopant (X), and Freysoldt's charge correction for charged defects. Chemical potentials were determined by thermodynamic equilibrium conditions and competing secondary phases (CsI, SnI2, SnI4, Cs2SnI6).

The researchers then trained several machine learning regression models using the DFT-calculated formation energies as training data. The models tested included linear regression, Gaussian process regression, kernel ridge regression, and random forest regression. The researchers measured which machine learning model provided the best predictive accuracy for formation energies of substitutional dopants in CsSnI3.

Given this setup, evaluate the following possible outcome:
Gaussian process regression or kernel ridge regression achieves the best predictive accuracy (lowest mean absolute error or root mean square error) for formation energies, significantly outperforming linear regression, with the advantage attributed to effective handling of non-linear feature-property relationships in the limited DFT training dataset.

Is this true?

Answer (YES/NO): NO